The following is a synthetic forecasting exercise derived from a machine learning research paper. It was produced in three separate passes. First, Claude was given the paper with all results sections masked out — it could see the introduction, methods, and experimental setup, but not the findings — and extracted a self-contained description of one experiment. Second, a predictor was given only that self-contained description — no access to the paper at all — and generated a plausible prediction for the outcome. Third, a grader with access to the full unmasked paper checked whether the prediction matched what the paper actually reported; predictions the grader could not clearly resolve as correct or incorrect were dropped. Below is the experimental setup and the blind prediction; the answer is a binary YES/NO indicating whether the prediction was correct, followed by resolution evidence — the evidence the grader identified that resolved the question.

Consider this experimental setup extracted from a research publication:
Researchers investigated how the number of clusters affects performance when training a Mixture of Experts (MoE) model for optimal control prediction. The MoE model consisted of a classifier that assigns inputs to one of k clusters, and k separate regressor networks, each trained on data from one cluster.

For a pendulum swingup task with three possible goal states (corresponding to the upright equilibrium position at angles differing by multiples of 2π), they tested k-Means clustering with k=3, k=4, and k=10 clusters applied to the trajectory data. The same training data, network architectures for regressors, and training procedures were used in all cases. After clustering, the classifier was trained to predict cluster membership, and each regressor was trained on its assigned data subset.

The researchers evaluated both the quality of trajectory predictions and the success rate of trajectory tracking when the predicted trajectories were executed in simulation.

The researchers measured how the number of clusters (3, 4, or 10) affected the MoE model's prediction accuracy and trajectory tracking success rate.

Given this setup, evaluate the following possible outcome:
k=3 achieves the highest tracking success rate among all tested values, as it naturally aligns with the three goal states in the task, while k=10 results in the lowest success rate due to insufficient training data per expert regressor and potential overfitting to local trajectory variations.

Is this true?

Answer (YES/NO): NO